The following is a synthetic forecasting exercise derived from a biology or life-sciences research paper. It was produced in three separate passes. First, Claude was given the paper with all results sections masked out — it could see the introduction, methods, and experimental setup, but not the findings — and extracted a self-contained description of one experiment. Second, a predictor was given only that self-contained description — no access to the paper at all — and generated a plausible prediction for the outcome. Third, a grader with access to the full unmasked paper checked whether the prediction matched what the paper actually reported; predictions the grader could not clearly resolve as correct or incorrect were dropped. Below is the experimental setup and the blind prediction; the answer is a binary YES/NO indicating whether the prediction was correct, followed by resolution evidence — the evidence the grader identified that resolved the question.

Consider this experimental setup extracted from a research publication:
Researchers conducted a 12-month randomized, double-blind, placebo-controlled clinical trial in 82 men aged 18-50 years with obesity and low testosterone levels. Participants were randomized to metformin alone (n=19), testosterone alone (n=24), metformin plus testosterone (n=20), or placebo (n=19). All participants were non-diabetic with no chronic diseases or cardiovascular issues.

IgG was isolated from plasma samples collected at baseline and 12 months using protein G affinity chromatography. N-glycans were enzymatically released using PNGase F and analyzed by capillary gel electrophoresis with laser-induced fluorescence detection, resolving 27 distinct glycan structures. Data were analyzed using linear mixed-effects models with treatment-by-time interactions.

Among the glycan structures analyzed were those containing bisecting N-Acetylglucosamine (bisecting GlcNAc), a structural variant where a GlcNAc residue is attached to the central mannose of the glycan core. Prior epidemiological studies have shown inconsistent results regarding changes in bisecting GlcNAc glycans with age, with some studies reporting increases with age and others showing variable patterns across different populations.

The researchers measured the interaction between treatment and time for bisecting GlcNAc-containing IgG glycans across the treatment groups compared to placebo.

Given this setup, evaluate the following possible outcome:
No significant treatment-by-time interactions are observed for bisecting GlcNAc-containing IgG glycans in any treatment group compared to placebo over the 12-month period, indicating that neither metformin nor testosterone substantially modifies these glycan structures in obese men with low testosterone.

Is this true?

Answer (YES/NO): YES